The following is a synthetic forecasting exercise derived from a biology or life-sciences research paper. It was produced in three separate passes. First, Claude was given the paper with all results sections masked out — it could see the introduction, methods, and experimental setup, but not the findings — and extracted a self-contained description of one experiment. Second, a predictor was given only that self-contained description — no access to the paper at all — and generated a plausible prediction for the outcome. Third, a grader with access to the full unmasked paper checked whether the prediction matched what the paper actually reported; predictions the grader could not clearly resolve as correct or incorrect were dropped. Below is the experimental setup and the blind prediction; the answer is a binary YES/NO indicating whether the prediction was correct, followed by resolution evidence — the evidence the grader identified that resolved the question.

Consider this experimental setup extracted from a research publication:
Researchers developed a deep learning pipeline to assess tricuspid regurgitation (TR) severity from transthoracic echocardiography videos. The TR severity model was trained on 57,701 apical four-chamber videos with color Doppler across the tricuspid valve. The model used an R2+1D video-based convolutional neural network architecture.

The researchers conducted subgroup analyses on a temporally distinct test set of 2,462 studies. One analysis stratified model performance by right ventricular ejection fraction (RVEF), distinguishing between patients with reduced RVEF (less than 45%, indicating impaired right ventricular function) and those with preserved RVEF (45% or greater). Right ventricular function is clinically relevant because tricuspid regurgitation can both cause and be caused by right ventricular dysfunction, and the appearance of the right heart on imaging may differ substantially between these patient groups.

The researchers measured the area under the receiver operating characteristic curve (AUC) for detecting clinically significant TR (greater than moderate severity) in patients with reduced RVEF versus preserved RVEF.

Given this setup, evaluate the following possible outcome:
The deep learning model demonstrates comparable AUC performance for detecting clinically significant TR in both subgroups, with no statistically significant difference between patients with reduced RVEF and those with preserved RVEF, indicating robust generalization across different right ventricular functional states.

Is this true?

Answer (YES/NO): YES